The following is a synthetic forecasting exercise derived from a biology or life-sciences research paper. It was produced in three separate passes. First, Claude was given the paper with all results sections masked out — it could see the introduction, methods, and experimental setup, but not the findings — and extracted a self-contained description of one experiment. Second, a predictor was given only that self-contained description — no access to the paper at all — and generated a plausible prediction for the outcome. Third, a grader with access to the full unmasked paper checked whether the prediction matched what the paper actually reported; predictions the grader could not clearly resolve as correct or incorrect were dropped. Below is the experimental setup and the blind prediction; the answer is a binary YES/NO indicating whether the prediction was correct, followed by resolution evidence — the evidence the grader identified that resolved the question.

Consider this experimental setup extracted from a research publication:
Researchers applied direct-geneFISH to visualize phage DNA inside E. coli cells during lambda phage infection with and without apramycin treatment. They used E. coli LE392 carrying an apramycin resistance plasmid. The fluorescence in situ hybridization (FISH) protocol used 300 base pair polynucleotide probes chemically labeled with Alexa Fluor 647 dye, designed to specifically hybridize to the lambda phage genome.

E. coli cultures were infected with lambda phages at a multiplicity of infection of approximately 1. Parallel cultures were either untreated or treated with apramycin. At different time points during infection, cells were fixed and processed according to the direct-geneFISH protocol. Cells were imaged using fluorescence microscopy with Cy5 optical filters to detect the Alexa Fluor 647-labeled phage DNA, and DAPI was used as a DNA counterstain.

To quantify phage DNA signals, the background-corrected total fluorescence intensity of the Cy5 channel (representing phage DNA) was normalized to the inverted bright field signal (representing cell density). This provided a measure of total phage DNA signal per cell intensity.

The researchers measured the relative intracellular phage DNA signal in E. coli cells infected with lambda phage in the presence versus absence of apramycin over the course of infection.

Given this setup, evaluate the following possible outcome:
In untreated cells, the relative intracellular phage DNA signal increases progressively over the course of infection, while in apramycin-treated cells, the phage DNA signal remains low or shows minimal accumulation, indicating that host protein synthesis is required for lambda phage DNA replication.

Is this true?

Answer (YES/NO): NO